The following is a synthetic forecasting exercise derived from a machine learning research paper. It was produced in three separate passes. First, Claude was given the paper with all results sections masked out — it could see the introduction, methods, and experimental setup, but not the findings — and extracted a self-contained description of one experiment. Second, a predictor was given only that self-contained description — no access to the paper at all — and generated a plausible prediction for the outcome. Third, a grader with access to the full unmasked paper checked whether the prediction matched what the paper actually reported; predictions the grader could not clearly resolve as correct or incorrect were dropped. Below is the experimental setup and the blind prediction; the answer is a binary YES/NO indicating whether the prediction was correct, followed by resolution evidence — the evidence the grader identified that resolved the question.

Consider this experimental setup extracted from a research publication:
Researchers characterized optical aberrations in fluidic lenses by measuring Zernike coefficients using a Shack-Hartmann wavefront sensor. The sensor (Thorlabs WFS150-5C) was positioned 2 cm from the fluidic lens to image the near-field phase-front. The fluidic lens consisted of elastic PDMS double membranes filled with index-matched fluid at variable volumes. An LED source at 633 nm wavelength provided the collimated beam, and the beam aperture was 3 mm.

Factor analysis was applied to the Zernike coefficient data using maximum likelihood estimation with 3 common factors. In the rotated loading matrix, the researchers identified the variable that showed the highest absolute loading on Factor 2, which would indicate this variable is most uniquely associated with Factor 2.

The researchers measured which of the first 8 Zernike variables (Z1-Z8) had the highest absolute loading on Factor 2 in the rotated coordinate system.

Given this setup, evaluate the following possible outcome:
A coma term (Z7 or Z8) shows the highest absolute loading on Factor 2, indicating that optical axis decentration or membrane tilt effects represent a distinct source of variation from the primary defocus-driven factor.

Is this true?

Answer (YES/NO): NO